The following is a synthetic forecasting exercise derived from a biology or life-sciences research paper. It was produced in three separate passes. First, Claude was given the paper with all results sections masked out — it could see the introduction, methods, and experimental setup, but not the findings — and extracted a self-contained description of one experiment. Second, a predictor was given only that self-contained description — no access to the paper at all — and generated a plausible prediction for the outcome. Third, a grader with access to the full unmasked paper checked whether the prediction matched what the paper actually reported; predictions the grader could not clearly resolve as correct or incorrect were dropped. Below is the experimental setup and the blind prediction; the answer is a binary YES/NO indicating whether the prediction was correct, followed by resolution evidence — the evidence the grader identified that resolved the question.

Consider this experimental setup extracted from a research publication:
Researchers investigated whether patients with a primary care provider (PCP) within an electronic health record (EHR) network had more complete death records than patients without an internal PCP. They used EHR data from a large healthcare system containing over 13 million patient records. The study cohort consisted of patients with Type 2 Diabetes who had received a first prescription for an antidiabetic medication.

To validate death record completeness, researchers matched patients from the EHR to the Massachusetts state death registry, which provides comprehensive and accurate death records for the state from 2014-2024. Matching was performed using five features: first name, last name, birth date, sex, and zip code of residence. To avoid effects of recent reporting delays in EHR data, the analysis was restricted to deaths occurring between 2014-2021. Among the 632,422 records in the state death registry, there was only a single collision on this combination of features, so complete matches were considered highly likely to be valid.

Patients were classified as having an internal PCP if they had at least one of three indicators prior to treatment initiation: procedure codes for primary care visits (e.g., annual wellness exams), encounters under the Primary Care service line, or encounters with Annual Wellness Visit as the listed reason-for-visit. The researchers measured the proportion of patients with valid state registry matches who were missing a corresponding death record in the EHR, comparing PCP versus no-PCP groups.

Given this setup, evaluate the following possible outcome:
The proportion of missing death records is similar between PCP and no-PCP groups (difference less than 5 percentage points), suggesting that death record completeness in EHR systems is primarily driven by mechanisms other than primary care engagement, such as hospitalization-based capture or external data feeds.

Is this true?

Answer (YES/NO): NO